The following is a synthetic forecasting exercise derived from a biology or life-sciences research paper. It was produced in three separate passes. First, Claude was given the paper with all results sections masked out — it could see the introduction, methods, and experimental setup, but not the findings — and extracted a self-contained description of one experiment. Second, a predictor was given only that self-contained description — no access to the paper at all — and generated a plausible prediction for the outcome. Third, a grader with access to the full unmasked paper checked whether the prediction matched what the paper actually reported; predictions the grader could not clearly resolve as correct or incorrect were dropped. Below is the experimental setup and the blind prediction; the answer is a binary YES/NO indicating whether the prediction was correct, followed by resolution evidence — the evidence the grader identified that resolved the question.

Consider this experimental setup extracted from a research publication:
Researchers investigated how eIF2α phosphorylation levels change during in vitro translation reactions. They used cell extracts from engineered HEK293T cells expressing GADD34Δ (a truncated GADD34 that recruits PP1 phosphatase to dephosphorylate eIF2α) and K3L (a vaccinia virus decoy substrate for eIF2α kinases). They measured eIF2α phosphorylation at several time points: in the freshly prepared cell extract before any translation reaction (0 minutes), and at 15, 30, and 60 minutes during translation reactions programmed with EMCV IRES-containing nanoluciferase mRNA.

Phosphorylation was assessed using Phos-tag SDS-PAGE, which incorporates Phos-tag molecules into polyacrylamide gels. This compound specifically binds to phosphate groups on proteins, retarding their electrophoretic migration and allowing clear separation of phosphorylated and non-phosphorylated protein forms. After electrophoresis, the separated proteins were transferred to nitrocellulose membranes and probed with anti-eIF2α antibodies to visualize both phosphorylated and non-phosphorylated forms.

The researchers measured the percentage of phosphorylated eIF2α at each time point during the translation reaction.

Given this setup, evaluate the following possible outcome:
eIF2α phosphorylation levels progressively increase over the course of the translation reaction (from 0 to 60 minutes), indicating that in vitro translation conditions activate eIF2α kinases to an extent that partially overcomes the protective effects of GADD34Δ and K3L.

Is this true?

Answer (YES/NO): YES